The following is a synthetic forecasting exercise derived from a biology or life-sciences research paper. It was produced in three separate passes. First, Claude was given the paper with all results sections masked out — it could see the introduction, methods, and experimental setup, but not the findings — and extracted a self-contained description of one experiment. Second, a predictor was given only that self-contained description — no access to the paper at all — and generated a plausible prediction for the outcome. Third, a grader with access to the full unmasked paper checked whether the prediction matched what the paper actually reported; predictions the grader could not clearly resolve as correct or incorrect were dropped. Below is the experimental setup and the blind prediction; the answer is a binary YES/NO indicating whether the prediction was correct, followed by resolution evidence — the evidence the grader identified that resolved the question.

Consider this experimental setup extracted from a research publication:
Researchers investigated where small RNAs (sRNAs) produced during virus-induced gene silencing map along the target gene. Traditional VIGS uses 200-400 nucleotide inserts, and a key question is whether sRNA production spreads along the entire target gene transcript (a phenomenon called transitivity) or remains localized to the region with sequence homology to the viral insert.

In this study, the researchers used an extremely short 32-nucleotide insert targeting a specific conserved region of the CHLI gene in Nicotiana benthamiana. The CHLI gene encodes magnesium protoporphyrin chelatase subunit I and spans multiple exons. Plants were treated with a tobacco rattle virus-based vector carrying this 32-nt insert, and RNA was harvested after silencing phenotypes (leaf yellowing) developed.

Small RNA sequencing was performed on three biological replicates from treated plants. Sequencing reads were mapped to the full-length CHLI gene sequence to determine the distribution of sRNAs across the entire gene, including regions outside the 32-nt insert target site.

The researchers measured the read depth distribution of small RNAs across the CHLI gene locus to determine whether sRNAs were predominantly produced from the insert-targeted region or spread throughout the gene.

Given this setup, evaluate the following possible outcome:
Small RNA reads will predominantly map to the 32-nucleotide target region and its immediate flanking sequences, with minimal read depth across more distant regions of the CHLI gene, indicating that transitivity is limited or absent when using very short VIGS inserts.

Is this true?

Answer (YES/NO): YES